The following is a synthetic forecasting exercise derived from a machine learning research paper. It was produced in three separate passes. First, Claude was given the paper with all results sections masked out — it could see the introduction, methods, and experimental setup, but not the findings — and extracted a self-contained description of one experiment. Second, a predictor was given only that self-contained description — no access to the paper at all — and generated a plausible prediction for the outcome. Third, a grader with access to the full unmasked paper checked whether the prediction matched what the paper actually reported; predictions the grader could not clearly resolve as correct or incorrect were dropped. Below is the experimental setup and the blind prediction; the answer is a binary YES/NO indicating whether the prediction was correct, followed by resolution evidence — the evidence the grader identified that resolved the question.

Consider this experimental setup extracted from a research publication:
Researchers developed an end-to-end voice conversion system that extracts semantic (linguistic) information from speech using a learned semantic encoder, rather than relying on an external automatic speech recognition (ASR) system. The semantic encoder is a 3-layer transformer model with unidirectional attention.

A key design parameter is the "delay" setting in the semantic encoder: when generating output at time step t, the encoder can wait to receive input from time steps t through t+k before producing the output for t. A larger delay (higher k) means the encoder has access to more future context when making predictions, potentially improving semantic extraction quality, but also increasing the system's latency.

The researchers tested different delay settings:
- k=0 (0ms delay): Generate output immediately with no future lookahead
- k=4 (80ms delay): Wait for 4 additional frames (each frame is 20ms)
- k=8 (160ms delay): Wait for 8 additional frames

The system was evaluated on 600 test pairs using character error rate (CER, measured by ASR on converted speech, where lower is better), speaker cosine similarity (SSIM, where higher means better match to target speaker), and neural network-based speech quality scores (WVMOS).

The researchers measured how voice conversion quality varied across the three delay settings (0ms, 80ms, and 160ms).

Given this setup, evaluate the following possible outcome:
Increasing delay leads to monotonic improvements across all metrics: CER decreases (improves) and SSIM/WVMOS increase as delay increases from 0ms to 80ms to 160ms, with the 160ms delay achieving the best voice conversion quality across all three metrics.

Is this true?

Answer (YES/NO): NO